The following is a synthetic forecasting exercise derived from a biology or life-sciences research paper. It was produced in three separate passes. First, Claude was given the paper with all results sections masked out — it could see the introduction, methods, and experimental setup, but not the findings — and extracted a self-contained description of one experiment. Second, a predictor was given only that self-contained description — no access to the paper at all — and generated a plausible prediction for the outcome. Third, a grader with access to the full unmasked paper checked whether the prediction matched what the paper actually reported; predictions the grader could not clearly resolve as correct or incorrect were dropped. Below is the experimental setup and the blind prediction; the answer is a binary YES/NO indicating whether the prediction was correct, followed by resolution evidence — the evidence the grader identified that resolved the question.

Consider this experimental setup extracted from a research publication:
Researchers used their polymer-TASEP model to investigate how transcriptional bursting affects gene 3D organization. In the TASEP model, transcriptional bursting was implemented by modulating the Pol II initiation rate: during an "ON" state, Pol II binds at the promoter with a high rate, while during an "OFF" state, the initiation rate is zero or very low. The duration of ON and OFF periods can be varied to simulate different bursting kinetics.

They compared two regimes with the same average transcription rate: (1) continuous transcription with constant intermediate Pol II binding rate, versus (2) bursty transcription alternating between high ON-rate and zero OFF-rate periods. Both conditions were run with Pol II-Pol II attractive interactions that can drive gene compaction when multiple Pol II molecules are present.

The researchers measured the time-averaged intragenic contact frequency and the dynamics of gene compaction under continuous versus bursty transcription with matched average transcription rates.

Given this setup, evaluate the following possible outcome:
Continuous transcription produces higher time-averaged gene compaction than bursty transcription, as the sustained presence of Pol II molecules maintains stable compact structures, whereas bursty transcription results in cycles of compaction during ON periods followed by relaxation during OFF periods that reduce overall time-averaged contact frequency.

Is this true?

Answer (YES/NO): YES